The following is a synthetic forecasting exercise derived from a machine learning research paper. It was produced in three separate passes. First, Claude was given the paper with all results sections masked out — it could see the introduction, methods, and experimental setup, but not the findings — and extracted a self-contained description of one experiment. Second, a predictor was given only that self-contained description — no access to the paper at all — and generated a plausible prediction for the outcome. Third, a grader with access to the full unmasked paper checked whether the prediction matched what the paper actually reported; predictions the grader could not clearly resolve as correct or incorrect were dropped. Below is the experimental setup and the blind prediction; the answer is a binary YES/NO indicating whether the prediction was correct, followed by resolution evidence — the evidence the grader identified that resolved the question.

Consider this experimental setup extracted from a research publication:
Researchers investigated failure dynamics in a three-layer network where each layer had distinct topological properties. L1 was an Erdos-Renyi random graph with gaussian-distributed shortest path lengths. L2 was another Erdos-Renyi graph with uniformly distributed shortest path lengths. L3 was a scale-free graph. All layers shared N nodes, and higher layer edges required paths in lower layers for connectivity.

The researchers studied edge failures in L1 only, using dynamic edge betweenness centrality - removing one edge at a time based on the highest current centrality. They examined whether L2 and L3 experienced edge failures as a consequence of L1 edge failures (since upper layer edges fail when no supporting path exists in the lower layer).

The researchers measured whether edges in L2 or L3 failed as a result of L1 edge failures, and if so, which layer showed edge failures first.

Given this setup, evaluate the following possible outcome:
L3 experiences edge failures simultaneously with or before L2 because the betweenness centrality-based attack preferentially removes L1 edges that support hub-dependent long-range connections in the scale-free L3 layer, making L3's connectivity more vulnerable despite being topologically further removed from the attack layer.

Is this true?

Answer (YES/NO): YES